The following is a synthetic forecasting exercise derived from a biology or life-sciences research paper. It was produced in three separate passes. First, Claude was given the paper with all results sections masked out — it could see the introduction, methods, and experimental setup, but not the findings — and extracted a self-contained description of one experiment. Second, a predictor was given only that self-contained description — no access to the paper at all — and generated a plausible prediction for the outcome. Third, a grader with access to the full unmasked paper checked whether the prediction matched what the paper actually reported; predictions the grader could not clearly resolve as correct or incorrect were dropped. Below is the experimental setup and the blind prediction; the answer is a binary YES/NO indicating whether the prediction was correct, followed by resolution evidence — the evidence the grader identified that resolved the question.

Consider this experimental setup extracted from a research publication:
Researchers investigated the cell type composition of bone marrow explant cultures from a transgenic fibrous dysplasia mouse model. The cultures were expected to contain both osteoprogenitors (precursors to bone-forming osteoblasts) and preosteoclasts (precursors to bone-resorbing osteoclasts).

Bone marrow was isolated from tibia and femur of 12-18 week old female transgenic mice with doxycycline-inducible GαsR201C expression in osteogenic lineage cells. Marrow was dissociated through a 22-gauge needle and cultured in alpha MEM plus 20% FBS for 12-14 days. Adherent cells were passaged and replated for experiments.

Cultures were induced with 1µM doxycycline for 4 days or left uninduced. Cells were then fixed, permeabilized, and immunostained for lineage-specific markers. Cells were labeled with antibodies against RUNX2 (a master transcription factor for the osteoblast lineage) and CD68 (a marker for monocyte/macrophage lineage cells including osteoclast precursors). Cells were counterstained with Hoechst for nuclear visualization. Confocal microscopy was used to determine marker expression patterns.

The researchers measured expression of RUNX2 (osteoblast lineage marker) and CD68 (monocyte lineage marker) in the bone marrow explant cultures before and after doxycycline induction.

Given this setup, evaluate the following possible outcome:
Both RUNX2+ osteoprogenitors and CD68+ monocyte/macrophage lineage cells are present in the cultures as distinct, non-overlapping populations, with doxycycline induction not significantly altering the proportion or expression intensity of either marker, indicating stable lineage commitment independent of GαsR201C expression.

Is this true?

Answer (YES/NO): NO